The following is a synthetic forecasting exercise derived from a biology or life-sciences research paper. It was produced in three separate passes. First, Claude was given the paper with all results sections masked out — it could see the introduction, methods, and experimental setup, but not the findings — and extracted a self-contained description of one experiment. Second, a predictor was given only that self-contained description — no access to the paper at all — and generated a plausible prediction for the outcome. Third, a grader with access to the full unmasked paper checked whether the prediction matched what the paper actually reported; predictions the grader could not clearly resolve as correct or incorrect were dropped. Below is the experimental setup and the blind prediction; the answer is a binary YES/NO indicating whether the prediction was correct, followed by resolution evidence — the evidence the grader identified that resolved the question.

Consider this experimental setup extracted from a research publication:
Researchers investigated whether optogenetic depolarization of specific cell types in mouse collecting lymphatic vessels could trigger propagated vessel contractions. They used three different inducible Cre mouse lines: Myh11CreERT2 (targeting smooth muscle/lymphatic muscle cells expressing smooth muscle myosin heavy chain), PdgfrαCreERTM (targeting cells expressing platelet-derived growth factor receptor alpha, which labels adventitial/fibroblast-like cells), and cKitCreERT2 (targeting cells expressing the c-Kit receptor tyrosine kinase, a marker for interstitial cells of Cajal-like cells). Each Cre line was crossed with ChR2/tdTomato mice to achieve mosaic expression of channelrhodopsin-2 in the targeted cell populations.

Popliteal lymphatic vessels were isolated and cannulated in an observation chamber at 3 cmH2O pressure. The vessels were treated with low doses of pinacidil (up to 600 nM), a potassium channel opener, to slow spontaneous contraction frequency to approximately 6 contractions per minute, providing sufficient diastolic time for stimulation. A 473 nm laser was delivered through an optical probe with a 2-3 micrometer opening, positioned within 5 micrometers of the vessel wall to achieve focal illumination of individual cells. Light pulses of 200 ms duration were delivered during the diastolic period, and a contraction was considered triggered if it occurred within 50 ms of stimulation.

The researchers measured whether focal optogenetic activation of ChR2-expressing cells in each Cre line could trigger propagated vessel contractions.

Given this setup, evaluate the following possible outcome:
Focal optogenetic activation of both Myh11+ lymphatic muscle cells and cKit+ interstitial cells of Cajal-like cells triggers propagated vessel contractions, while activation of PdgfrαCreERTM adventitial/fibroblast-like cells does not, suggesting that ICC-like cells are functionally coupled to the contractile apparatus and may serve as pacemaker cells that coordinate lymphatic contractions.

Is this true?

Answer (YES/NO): NO